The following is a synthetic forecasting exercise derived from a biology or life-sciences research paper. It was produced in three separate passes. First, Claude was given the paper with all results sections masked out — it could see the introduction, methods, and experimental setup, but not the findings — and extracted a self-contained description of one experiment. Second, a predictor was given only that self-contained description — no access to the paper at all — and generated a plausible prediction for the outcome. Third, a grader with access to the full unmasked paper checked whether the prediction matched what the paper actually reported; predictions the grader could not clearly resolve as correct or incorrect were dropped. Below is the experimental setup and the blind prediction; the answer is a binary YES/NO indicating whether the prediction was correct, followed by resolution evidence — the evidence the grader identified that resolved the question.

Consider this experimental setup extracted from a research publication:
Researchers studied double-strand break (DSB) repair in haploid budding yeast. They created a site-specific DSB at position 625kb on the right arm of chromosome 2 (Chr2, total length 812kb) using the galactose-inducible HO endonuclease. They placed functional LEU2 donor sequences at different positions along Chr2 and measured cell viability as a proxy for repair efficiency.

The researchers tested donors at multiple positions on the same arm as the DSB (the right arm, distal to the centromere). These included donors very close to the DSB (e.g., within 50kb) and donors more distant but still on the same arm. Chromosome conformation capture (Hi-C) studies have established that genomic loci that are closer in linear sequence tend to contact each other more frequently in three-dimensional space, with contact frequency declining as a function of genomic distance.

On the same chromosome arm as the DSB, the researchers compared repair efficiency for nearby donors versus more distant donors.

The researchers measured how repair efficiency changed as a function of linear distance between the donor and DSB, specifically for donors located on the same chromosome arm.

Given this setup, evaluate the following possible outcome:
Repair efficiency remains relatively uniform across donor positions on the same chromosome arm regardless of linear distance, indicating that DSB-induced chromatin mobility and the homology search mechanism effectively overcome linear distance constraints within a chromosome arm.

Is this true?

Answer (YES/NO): NO